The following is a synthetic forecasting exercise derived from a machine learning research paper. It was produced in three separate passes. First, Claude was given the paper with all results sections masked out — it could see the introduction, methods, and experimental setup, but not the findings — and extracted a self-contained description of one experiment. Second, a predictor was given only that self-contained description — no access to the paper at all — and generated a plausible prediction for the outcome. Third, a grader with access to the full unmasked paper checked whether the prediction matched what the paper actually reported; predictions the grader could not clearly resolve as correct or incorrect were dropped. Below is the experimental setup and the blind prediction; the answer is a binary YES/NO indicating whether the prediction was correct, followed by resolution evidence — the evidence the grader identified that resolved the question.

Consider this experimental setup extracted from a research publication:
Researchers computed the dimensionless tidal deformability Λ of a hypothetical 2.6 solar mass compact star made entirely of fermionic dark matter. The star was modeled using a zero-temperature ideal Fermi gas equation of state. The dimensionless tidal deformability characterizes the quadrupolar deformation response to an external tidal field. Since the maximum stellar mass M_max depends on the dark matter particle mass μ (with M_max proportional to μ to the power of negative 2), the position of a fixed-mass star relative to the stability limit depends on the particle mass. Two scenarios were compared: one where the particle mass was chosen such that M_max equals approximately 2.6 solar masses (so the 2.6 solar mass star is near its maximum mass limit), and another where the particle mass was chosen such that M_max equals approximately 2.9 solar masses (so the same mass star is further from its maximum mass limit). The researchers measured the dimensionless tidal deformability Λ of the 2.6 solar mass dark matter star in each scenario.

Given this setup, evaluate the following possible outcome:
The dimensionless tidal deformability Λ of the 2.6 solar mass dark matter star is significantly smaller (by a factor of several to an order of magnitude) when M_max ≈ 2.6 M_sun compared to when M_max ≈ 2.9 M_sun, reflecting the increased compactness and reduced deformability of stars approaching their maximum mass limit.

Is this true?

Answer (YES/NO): YES